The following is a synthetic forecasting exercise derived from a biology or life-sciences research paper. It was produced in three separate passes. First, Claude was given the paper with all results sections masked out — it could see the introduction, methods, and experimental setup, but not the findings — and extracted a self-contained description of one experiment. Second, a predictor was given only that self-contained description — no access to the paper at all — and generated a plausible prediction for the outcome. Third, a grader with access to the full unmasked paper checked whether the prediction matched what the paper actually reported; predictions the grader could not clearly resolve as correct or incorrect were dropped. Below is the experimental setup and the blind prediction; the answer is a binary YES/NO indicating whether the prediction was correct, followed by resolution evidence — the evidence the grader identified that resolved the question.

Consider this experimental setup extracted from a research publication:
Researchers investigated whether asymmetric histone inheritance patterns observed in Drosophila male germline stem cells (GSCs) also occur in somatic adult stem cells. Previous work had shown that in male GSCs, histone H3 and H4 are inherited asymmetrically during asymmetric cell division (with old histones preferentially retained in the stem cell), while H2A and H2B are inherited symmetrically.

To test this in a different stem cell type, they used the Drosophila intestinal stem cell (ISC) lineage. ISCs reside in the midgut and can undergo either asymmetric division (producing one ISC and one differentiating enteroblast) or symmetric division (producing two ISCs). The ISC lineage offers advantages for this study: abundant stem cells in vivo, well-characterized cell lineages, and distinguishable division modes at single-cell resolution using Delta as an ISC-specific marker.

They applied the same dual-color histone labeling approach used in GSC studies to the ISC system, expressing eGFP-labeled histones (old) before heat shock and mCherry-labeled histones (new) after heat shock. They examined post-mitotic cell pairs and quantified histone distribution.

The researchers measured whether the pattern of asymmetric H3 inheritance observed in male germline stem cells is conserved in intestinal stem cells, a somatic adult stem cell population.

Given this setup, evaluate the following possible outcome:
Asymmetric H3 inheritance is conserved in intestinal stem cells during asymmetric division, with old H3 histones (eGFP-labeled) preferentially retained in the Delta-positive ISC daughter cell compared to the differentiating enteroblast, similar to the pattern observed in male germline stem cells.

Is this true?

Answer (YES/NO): YES